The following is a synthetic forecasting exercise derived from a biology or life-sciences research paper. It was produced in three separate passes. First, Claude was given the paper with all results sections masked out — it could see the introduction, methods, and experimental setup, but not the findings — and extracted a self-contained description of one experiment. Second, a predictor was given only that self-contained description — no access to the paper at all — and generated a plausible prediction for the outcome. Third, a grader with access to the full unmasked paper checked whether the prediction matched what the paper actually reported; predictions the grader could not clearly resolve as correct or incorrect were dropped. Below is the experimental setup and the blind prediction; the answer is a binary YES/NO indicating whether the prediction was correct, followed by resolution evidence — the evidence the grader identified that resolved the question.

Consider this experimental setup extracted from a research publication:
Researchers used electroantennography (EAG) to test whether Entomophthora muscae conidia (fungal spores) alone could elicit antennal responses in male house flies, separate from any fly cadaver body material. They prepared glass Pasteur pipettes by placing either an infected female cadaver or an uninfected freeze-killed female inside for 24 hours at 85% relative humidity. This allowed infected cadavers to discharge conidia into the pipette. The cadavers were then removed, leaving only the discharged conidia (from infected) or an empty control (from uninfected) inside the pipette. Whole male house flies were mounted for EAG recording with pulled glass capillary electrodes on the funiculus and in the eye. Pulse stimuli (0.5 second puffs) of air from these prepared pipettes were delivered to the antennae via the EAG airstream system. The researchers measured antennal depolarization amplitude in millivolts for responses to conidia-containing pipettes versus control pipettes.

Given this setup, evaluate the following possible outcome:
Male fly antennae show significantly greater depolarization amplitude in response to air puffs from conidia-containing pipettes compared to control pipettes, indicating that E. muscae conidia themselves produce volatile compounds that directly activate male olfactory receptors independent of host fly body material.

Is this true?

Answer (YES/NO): YES